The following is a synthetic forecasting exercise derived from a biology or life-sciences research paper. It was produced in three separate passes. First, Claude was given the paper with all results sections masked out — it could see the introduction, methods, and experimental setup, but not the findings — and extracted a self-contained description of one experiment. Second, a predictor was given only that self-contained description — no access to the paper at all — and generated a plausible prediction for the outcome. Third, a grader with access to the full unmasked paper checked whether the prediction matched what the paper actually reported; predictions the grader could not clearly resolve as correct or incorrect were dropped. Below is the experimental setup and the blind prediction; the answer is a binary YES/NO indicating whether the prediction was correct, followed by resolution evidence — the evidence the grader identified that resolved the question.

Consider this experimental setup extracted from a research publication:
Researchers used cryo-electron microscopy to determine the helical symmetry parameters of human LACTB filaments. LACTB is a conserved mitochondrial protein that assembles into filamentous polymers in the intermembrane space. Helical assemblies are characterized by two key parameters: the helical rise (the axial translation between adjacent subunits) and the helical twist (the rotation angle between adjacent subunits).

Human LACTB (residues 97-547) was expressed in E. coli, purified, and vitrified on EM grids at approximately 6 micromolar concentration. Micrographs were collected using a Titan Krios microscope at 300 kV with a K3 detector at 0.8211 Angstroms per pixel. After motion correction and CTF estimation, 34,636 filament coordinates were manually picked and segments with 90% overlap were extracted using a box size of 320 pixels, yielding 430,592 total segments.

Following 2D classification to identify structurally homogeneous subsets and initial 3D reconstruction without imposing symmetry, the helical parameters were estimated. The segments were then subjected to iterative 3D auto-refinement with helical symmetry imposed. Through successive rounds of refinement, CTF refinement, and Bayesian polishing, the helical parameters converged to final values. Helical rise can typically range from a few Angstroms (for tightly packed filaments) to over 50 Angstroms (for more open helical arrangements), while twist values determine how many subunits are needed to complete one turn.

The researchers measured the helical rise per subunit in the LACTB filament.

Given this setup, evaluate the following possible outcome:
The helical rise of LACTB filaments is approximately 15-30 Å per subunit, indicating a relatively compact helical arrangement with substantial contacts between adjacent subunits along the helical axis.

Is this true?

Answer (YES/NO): YES